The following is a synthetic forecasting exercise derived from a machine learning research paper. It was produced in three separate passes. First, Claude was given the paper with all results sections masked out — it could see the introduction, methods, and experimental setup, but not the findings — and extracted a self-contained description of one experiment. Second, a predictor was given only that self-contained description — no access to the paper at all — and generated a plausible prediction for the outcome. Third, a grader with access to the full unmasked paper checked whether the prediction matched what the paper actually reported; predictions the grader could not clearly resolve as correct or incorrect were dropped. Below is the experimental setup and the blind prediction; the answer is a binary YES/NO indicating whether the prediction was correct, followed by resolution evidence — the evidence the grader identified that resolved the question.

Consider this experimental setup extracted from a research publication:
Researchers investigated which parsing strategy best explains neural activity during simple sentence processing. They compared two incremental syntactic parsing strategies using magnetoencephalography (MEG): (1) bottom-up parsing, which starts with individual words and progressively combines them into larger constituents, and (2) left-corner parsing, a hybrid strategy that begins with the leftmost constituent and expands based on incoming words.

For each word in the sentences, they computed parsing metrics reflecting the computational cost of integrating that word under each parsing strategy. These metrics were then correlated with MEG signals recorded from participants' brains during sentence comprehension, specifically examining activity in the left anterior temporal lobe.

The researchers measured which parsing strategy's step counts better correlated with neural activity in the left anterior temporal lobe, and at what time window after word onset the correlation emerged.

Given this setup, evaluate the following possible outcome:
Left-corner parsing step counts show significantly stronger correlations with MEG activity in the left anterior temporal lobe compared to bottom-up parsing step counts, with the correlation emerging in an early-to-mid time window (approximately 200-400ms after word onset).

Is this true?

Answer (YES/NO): NO